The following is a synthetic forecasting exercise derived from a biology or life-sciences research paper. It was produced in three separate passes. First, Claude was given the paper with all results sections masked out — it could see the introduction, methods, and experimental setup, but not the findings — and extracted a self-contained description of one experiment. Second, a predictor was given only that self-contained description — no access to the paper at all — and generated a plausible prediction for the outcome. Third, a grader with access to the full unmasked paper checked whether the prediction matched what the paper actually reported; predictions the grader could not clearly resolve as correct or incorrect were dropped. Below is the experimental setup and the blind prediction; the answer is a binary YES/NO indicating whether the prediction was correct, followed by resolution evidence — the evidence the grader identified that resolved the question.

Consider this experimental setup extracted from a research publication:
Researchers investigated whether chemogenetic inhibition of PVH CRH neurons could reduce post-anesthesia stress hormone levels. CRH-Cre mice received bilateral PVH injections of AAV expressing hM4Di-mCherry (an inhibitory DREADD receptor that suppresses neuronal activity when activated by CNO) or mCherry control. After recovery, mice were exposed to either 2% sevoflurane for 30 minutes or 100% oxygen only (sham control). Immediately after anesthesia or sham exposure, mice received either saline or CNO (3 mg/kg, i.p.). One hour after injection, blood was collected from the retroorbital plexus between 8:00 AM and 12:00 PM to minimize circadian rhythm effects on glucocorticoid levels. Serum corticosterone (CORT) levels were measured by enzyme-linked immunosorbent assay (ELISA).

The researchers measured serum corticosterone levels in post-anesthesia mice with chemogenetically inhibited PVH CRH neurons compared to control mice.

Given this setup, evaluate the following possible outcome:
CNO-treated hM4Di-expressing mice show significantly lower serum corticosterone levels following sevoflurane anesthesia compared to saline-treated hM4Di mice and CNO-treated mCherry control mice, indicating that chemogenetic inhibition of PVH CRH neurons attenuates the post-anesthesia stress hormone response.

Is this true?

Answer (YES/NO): YES